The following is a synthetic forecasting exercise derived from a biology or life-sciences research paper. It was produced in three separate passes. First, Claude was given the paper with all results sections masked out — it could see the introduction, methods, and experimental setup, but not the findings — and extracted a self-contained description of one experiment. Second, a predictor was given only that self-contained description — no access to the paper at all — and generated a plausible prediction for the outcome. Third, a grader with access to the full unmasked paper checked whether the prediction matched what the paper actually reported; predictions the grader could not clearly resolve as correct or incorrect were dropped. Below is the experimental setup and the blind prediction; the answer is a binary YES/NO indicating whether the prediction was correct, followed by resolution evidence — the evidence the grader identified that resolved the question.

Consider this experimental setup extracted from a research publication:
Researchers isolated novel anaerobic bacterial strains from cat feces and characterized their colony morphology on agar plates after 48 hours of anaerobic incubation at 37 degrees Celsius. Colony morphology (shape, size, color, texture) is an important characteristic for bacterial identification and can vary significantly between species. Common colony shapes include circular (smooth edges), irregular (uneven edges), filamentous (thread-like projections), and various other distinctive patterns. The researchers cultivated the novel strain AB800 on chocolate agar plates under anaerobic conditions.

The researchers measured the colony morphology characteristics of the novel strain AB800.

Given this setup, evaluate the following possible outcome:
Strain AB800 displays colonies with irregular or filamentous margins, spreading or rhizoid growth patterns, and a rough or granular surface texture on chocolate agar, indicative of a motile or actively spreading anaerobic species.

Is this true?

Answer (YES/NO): NO